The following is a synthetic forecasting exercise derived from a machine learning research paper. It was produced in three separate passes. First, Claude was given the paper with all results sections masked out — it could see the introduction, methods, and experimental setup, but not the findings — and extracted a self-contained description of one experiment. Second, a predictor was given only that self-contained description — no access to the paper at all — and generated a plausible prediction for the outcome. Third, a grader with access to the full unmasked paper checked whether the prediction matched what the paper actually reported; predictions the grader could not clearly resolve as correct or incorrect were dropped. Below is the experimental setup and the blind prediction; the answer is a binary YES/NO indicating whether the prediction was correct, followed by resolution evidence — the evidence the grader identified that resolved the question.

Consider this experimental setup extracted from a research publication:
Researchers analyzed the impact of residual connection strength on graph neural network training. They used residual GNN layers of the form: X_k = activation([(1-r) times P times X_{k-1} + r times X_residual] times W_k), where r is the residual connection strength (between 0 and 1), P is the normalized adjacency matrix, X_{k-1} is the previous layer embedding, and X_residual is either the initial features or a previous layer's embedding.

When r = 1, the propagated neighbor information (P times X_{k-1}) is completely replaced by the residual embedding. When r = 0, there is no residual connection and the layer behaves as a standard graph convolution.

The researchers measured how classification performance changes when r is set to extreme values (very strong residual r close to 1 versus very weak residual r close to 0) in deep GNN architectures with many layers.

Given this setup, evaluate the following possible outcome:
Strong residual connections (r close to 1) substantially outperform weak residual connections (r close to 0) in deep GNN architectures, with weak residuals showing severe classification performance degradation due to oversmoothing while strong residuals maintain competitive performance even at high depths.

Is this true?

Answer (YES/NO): NO